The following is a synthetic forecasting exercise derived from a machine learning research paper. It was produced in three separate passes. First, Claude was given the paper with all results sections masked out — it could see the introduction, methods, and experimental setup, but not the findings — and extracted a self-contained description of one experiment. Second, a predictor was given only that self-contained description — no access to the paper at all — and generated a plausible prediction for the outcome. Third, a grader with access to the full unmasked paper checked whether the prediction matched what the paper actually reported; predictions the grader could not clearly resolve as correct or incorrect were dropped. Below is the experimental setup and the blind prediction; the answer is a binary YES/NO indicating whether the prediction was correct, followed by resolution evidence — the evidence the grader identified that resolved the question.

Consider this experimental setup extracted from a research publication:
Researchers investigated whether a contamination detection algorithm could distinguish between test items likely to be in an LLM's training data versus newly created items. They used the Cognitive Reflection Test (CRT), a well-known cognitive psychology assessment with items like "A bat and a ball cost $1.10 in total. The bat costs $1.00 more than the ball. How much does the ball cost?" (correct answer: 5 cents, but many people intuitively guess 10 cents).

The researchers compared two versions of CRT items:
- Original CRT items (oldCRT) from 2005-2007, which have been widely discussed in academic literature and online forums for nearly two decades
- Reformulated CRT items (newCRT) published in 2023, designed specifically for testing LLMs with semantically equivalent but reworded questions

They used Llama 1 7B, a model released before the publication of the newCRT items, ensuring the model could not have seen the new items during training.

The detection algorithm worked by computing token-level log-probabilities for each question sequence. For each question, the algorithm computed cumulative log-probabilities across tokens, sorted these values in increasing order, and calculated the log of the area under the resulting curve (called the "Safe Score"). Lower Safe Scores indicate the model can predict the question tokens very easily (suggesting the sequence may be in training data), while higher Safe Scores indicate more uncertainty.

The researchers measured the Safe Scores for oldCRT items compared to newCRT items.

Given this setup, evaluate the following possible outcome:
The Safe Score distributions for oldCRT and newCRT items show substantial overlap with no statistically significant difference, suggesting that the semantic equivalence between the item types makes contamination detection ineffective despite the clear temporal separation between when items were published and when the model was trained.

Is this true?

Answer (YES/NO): NO